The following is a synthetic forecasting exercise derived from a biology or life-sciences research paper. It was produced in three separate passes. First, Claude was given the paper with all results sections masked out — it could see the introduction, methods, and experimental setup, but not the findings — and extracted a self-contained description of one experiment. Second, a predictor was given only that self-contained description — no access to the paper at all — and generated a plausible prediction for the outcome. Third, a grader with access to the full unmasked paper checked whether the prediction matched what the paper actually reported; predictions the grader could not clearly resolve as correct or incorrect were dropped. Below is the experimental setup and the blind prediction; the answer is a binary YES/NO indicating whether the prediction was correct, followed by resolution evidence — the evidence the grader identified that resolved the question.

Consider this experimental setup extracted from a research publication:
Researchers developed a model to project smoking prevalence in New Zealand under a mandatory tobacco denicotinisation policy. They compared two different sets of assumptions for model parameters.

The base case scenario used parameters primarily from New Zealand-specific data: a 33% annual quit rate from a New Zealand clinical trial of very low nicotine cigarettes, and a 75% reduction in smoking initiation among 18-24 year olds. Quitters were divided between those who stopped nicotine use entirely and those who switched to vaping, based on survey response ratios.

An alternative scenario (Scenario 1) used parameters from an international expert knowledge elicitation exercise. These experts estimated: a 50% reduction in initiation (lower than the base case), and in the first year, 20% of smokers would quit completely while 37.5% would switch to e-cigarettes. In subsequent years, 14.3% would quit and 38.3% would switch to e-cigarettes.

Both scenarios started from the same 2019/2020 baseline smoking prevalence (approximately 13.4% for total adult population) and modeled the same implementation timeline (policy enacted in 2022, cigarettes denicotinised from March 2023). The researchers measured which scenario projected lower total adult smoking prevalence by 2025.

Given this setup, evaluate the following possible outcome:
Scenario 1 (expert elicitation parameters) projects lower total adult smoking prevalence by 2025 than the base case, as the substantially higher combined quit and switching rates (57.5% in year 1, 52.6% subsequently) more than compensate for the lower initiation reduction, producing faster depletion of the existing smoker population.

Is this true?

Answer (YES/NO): YES